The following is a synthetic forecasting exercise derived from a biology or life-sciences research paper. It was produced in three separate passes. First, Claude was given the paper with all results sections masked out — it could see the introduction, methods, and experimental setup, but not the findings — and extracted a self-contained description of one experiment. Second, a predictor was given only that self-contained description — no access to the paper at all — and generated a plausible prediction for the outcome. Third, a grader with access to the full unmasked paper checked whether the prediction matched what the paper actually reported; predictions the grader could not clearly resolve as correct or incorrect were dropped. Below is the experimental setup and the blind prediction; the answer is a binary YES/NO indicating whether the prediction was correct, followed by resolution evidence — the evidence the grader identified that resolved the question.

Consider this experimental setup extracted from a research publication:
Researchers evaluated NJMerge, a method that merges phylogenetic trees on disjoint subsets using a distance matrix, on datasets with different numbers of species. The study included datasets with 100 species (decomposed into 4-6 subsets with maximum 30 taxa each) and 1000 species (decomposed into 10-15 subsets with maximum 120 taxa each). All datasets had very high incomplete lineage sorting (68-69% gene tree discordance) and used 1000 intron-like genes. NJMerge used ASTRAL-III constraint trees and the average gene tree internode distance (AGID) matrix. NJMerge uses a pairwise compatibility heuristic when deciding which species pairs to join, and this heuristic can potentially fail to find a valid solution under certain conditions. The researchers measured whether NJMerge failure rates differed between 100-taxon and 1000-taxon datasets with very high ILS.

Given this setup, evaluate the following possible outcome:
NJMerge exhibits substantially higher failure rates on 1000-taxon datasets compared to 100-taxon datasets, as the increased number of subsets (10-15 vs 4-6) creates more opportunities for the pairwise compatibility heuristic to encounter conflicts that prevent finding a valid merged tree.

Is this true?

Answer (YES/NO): NO